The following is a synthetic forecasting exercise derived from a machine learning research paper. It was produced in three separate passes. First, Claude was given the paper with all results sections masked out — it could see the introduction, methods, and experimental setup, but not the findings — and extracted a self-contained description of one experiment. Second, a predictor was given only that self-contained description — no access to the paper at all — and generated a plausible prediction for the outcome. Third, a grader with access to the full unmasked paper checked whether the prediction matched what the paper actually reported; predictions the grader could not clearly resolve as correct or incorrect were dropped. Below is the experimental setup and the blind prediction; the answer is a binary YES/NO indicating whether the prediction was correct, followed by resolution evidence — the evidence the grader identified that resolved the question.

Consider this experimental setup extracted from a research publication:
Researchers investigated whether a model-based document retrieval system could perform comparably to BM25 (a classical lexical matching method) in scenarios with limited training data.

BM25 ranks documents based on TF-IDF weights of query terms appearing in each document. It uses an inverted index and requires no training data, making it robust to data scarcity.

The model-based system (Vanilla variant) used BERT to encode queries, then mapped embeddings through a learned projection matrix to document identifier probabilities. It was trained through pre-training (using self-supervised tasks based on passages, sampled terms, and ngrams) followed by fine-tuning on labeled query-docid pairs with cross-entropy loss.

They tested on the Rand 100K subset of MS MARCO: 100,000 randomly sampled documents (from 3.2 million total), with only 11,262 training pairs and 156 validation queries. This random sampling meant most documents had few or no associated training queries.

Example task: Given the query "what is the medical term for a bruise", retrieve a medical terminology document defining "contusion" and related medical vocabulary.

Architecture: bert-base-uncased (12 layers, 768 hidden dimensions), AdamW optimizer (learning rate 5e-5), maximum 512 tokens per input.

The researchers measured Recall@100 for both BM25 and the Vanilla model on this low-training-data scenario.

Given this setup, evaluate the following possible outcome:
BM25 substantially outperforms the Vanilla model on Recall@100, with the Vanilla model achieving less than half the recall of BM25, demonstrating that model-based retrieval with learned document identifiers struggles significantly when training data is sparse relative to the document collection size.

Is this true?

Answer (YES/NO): NO